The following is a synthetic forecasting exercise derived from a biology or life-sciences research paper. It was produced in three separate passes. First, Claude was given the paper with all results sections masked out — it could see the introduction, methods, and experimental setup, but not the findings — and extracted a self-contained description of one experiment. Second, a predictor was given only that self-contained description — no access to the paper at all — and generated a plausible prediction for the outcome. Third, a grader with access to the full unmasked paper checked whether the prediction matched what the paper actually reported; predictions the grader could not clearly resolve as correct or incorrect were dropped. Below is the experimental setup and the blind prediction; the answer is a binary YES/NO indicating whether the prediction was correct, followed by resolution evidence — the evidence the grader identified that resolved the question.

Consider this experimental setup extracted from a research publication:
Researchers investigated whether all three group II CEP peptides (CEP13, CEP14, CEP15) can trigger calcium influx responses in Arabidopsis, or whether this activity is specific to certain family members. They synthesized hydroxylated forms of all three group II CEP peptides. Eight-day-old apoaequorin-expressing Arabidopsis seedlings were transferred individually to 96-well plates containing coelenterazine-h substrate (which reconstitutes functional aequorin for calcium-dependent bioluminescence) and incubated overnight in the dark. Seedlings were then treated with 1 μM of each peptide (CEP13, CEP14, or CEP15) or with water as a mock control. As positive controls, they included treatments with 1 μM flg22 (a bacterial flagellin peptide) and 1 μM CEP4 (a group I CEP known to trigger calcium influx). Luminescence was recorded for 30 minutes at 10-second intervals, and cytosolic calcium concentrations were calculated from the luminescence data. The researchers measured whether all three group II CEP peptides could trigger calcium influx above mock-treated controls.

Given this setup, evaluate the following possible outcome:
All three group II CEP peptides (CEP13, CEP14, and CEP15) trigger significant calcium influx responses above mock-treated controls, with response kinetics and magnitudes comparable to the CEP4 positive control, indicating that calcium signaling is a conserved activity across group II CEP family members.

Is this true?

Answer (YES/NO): NO